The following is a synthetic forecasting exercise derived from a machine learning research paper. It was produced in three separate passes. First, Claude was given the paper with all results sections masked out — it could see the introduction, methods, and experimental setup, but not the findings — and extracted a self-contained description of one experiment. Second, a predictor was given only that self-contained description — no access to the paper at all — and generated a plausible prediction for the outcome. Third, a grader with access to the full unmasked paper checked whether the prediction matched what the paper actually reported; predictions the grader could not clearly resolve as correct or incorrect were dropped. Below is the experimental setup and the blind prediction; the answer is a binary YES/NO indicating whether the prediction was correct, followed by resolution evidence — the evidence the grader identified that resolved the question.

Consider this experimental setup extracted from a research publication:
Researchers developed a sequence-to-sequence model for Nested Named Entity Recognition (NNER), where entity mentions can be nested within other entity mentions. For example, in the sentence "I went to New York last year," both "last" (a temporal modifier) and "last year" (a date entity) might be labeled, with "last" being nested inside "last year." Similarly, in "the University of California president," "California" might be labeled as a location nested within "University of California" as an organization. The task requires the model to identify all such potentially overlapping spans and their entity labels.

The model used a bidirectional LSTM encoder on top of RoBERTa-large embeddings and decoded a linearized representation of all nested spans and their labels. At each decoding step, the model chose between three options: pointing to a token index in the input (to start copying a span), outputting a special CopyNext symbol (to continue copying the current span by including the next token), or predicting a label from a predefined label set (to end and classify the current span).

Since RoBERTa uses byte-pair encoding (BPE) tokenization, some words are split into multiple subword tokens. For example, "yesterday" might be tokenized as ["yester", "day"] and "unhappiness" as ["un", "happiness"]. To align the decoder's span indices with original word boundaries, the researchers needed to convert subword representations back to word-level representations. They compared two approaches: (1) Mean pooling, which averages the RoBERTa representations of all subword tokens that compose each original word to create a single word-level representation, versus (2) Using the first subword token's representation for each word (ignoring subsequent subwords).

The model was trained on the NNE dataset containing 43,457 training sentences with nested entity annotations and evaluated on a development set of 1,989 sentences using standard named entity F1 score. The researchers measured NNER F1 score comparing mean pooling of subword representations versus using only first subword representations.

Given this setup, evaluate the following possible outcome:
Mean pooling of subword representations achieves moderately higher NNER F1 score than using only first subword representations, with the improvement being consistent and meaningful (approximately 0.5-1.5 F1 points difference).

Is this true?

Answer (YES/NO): NO